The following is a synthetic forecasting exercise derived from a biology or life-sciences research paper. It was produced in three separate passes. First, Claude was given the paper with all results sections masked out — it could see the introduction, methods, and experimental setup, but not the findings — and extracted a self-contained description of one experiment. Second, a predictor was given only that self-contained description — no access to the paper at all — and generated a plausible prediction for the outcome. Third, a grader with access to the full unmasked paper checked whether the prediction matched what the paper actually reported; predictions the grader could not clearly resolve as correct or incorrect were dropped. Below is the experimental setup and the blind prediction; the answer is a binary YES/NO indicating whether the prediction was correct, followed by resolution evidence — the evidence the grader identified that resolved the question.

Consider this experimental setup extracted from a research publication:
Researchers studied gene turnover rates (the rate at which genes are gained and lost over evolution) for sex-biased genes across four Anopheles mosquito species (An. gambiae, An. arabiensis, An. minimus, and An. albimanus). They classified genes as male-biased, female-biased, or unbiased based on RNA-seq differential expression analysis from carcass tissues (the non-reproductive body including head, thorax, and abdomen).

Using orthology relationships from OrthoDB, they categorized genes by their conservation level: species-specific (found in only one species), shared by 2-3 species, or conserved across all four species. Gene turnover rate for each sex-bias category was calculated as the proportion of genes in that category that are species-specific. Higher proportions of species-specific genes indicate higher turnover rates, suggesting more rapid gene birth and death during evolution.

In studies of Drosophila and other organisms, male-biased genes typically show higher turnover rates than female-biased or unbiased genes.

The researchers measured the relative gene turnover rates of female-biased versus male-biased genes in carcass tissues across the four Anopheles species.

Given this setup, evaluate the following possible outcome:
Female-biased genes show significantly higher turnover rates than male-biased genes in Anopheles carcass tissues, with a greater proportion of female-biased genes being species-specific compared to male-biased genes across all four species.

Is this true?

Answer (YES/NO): NO